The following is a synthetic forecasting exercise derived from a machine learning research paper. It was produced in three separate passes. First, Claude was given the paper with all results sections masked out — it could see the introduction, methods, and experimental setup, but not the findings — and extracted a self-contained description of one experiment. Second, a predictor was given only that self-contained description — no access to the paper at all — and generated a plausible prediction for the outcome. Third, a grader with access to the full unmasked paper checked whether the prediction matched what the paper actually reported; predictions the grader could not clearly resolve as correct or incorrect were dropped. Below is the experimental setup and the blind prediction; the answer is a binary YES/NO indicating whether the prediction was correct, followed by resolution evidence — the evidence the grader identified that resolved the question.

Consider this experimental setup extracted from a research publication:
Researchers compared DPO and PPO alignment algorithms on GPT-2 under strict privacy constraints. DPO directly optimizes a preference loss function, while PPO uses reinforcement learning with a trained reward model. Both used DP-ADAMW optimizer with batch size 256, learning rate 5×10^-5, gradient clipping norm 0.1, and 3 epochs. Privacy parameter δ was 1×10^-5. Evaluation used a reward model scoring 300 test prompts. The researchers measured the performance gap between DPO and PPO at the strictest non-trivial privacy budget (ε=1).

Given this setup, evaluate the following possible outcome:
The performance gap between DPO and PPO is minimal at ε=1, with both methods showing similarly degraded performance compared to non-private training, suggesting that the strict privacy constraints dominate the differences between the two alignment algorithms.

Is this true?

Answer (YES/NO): NO